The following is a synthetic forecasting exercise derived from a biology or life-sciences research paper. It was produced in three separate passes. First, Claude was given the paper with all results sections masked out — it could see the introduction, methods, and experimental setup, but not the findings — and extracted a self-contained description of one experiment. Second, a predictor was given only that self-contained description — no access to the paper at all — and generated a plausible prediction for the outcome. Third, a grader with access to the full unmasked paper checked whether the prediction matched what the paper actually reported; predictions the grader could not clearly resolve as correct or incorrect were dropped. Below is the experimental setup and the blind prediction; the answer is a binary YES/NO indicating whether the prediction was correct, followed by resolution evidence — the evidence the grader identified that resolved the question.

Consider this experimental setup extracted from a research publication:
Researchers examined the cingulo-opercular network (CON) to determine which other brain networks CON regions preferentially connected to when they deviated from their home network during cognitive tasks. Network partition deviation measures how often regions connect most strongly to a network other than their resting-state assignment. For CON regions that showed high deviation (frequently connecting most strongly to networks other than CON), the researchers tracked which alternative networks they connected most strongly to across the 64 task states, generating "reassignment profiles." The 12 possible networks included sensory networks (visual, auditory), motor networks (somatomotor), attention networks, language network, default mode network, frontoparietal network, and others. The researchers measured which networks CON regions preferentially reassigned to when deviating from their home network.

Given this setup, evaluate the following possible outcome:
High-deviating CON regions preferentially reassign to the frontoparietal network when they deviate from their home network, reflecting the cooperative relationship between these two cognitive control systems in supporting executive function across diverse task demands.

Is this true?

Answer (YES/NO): NO